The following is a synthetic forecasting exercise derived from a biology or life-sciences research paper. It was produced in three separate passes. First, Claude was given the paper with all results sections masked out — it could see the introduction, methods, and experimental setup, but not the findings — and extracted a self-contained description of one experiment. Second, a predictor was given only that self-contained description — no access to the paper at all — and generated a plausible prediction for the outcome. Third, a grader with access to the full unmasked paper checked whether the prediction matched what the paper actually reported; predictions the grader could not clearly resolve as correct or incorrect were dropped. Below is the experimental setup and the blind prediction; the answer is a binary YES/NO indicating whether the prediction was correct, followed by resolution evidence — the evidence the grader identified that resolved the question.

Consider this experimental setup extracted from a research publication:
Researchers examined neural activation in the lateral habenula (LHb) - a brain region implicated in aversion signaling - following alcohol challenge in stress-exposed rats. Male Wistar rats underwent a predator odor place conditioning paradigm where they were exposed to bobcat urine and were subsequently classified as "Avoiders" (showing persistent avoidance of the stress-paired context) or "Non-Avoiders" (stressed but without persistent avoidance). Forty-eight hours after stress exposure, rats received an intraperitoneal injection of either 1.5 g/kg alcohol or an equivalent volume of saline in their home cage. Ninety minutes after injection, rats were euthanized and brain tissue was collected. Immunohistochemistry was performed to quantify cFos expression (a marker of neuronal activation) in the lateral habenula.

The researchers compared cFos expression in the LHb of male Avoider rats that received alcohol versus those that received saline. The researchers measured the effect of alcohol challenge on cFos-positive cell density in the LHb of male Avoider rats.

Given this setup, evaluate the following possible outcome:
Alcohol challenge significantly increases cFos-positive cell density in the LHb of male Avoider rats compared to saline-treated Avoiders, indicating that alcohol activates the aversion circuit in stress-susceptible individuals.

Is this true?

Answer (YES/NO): NO